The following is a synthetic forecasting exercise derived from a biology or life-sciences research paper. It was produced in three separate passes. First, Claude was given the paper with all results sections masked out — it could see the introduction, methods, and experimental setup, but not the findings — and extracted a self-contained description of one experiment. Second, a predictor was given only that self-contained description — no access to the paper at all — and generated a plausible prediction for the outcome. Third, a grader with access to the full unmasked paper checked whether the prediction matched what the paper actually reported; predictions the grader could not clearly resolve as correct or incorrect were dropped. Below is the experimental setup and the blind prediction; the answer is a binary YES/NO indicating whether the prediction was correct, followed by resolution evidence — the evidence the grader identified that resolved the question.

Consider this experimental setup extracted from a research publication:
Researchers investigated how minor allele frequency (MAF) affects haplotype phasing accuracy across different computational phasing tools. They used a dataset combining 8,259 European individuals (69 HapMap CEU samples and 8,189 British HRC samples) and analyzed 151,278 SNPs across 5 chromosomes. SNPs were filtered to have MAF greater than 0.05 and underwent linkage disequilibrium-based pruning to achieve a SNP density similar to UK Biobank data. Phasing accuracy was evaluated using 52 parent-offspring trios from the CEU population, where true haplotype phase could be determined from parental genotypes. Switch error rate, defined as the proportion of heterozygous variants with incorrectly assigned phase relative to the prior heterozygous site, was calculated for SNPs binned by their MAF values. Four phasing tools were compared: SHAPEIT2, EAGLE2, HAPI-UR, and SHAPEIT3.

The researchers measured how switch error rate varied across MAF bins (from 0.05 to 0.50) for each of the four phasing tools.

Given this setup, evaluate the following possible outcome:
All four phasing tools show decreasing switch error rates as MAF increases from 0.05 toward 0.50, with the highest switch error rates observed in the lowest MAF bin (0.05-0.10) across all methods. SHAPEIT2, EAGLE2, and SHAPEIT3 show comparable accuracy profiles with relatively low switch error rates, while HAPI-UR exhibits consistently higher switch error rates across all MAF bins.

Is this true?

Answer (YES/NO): NO